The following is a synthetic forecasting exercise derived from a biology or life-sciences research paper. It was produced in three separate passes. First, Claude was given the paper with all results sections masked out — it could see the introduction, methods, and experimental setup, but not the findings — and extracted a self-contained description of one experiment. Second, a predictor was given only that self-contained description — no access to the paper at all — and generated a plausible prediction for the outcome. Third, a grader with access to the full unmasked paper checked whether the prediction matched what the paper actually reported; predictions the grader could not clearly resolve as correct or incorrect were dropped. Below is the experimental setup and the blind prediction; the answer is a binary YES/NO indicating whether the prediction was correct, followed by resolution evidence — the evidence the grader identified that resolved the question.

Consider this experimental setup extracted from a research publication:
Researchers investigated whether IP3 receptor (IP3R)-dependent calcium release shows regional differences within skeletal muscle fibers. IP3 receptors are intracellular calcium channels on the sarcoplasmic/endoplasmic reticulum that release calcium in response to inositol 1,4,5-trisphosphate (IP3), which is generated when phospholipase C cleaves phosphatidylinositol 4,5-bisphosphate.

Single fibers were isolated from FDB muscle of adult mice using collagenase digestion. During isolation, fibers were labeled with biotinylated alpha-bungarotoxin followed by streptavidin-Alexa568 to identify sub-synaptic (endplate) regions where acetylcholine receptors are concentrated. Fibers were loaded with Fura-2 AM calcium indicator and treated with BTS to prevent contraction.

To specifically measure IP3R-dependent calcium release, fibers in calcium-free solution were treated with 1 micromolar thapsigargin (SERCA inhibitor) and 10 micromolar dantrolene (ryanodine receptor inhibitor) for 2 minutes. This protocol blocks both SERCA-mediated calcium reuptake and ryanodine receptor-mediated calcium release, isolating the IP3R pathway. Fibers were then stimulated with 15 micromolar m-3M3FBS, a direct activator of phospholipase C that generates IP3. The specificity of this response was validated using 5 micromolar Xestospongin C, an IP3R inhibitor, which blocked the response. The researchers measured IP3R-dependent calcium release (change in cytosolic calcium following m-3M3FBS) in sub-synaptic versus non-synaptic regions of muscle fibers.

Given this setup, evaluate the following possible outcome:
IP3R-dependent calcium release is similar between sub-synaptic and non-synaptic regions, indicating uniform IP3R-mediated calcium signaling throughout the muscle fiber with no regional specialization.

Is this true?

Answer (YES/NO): NO